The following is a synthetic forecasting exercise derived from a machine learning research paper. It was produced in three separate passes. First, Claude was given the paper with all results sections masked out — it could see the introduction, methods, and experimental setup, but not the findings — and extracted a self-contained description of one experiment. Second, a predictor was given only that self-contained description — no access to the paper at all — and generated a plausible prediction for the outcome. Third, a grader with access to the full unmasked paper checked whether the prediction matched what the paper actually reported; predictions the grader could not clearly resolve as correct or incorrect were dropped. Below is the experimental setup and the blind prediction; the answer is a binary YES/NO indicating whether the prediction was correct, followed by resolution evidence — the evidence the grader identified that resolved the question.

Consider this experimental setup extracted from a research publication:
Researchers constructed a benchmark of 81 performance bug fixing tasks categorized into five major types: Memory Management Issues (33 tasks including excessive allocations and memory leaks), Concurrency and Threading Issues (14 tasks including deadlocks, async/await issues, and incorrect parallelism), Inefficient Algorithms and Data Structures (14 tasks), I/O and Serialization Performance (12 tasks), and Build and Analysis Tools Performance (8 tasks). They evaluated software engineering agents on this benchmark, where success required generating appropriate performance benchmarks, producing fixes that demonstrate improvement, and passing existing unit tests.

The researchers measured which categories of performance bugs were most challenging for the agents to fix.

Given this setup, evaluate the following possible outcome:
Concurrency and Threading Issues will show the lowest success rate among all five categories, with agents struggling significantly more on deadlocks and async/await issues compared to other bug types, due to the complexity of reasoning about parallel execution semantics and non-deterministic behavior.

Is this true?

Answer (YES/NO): NO